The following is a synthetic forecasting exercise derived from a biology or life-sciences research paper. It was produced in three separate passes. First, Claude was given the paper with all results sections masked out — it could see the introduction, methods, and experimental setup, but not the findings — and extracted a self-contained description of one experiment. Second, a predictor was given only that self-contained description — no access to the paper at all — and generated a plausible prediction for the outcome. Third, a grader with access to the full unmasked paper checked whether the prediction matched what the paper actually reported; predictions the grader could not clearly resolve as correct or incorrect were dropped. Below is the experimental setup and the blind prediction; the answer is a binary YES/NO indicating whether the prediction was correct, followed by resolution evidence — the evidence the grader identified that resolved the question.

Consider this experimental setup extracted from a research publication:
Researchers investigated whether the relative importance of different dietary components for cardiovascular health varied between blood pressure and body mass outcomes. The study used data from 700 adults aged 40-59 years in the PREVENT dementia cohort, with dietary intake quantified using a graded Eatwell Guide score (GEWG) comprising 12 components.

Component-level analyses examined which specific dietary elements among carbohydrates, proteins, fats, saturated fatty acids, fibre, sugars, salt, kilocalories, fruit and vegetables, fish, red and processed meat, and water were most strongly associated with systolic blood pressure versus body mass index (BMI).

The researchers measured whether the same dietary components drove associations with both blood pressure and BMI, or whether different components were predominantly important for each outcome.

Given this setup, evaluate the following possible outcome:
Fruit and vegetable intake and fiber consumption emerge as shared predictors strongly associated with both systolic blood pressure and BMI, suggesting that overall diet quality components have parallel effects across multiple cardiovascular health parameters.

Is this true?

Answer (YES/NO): NO